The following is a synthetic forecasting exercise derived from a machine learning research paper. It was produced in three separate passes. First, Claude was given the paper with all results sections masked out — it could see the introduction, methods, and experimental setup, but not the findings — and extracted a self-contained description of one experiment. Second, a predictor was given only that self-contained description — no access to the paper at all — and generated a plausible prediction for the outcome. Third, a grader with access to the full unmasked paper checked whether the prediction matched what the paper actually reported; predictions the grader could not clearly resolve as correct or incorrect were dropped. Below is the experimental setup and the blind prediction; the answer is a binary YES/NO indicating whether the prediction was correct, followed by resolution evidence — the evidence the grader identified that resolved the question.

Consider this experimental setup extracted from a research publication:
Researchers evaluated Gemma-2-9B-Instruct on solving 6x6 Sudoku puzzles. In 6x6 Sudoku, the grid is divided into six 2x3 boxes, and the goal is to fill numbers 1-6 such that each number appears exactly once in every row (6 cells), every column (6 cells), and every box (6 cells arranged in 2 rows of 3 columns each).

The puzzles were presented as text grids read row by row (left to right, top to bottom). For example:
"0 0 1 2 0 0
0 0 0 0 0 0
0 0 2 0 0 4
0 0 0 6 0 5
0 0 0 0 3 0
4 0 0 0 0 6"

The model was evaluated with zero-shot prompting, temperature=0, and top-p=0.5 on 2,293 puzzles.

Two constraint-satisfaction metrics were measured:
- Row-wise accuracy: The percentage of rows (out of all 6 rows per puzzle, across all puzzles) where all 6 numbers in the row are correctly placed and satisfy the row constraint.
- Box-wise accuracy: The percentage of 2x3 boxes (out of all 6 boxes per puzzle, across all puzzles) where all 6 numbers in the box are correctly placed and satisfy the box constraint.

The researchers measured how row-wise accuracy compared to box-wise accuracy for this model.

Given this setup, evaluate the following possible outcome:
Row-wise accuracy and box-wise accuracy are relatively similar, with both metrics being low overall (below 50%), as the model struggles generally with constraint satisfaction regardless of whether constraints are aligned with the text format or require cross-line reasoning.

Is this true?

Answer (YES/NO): NO